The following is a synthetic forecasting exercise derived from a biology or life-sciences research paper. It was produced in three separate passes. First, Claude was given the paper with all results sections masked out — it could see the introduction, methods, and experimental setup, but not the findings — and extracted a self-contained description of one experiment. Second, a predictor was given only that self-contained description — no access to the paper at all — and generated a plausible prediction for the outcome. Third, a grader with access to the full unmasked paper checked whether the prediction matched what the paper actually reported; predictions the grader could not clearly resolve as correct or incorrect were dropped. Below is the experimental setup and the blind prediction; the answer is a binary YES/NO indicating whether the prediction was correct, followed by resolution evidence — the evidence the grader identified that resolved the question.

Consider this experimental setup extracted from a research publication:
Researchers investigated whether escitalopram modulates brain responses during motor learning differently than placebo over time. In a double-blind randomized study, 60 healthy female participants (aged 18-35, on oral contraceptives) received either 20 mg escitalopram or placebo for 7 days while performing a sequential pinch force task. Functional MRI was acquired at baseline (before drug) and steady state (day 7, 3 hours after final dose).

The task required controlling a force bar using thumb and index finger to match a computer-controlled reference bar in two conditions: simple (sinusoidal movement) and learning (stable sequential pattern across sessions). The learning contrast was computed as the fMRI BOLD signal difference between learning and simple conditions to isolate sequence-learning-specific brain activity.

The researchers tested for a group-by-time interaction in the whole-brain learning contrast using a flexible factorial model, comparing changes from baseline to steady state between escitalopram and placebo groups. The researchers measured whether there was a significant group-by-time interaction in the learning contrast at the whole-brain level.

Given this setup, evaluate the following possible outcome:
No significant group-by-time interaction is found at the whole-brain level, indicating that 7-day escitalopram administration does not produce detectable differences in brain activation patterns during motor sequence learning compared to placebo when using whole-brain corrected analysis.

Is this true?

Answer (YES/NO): NO